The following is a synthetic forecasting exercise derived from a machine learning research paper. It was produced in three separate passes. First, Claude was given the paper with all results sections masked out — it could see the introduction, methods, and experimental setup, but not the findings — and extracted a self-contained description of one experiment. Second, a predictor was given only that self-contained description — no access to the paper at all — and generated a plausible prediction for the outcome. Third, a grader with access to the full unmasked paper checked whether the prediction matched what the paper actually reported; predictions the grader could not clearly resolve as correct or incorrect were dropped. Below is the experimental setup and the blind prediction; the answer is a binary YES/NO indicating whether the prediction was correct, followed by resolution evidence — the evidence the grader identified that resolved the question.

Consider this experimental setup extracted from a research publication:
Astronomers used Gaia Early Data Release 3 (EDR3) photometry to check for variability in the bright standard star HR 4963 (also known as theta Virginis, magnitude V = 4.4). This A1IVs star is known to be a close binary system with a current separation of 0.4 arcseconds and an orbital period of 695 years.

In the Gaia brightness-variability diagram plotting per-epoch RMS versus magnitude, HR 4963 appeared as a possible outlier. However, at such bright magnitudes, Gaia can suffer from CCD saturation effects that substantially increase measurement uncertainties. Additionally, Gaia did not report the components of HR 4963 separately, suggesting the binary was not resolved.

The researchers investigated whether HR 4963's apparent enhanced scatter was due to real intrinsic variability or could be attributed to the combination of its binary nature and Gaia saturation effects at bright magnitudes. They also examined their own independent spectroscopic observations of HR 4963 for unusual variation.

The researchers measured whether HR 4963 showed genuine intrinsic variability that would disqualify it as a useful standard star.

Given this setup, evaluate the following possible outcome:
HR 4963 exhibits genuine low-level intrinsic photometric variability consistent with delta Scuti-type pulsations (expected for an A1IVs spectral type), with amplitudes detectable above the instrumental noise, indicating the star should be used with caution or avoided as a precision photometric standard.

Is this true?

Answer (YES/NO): NO